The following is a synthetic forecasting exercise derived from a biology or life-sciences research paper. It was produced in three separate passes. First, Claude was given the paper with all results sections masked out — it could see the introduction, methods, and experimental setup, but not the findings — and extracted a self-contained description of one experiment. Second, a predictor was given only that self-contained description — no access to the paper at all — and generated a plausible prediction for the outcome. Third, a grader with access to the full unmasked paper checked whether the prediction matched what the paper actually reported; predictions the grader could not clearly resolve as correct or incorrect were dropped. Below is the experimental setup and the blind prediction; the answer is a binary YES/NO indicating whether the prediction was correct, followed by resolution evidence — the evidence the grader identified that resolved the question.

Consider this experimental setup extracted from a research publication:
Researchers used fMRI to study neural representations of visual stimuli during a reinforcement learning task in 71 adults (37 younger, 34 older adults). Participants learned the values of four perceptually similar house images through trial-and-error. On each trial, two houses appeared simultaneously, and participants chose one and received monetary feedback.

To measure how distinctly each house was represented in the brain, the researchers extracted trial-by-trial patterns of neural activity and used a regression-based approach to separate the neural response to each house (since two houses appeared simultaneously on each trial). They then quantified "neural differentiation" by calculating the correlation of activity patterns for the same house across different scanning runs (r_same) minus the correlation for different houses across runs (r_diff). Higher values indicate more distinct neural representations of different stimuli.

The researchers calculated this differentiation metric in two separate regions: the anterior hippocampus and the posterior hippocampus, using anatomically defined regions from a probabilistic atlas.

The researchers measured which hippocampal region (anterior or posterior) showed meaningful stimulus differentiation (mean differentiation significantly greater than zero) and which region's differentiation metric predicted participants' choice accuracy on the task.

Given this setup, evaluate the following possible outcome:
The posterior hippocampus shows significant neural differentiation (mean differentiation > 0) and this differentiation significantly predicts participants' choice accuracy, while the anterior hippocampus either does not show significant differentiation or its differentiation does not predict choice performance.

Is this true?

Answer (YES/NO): YES